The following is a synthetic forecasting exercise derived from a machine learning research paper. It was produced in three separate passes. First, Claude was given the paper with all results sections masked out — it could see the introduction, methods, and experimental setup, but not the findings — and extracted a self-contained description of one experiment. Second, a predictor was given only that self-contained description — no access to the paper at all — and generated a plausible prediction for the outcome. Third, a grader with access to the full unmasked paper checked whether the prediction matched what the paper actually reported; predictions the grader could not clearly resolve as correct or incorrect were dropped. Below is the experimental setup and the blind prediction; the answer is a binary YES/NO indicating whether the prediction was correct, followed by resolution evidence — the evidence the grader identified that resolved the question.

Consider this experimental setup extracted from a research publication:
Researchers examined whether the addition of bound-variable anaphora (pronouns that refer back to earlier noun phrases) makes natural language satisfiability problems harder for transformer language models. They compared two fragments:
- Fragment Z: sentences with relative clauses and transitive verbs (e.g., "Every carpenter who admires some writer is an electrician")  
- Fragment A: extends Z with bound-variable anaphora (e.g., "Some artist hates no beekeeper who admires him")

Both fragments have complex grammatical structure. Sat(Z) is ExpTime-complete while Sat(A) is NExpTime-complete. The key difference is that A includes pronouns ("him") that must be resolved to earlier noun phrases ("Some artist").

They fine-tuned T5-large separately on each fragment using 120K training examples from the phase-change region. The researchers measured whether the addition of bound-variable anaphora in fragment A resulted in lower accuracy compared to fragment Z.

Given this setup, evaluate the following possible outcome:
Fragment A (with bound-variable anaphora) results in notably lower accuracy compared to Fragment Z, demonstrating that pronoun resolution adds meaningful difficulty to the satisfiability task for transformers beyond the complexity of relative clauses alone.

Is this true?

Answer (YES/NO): YES